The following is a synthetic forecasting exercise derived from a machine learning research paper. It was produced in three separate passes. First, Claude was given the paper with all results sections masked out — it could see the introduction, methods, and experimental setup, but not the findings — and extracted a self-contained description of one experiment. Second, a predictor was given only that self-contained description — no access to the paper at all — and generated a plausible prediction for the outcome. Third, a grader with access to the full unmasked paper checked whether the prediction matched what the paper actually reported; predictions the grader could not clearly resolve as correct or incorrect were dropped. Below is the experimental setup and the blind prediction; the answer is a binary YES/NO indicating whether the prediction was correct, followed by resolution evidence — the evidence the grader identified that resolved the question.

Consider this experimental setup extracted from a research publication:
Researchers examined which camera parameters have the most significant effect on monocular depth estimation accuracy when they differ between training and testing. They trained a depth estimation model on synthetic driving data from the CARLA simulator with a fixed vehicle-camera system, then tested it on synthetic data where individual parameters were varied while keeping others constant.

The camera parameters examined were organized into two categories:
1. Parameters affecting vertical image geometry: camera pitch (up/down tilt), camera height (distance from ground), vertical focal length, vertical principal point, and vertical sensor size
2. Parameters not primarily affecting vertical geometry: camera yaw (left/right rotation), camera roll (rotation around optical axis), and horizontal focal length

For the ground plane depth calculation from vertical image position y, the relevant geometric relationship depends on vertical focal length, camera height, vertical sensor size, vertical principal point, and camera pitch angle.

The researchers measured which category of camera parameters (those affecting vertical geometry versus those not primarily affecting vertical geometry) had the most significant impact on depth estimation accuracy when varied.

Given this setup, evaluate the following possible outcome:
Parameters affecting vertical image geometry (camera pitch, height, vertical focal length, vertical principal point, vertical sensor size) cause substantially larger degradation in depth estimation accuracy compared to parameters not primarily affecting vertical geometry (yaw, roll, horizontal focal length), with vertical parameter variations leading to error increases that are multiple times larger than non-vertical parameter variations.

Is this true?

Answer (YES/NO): YES